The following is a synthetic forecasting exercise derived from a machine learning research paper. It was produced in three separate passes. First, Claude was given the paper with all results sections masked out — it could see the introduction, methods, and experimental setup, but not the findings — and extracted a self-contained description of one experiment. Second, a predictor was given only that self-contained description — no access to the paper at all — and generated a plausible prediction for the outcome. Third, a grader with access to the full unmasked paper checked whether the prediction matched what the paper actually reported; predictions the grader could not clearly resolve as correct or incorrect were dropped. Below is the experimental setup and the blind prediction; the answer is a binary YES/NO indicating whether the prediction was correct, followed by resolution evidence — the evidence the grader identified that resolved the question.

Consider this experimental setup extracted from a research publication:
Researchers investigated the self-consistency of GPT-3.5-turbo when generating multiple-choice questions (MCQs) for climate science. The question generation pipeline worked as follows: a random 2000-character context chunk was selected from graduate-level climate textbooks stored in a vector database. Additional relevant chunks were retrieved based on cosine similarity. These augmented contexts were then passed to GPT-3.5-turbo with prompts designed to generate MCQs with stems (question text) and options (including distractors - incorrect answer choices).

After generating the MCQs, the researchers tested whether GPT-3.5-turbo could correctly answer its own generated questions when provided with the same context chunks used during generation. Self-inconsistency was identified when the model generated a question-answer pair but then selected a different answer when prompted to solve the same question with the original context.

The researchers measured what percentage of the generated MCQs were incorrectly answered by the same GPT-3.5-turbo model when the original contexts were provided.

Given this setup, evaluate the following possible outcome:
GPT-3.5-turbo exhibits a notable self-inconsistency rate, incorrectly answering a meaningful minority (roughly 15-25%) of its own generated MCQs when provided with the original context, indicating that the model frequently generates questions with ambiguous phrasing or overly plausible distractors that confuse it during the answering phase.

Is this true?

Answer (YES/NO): YES